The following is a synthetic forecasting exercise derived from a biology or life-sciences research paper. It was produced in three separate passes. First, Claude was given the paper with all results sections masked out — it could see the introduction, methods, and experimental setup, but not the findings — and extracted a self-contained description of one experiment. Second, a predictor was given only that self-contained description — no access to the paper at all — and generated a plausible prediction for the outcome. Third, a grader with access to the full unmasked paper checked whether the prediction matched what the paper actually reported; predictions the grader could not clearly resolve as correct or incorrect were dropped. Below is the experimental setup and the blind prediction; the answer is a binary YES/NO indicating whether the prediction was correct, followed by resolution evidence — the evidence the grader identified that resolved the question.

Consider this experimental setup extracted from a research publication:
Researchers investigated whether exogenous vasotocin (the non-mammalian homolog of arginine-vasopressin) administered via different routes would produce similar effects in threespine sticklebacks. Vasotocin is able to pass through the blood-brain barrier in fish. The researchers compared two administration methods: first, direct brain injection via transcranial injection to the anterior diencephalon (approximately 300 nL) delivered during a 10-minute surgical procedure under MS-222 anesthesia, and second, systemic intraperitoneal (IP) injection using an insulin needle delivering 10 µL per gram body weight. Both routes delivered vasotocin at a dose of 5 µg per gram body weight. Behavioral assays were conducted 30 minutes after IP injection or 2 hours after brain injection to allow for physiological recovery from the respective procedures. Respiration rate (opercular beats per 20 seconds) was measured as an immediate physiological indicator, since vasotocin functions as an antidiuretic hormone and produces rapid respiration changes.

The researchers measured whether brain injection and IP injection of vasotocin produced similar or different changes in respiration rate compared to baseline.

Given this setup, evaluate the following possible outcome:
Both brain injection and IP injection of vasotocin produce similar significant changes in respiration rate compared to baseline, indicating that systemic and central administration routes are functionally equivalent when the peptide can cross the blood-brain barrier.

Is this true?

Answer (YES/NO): YES